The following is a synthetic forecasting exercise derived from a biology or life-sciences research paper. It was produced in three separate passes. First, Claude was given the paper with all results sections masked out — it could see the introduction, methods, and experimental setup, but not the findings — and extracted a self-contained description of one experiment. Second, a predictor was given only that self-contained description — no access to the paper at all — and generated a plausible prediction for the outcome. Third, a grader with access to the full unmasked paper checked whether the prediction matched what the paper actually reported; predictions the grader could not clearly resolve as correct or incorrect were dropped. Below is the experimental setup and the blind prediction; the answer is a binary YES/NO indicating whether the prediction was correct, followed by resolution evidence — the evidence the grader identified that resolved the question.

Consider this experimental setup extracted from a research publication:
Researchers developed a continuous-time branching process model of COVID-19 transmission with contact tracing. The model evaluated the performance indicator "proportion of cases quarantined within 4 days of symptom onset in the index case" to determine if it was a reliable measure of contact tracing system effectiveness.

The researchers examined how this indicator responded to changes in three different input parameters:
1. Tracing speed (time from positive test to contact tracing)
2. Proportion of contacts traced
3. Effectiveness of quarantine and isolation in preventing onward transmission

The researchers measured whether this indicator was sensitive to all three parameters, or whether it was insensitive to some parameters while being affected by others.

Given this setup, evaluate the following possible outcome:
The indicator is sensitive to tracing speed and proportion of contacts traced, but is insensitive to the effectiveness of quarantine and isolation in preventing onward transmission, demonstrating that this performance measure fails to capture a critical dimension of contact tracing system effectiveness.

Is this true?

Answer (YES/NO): YES